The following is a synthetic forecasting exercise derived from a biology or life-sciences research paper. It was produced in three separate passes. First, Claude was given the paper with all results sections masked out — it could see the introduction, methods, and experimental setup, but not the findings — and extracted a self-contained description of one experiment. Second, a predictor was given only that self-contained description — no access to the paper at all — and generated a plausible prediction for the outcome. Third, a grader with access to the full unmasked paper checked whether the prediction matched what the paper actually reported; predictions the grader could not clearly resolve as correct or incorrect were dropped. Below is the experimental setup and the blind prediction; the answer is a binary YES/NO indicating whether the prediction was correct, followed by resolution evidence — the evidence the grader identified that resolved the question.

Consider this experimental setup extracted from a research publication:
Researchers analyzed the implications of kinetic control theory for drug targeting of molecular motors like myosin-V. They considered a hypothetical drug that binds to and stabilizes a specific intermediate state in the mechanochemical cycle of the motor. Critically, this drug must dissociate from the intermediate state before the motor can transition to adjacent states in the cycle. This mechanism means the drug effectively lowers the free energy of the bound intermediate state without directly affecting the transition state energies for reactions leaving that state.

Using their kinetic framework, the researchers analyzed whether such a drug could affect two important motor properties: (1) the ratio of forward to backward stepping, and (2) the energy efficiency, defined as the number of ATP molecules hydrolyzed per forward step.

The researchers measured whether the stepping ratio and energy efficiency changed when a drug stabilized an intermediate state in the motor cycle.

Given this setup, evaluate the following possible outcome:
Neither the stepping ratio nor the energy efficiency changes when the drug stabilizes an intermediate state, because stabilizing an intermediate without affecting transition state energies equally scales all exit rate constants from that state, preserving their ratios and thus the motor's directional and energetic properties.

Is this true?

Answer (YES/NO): YES